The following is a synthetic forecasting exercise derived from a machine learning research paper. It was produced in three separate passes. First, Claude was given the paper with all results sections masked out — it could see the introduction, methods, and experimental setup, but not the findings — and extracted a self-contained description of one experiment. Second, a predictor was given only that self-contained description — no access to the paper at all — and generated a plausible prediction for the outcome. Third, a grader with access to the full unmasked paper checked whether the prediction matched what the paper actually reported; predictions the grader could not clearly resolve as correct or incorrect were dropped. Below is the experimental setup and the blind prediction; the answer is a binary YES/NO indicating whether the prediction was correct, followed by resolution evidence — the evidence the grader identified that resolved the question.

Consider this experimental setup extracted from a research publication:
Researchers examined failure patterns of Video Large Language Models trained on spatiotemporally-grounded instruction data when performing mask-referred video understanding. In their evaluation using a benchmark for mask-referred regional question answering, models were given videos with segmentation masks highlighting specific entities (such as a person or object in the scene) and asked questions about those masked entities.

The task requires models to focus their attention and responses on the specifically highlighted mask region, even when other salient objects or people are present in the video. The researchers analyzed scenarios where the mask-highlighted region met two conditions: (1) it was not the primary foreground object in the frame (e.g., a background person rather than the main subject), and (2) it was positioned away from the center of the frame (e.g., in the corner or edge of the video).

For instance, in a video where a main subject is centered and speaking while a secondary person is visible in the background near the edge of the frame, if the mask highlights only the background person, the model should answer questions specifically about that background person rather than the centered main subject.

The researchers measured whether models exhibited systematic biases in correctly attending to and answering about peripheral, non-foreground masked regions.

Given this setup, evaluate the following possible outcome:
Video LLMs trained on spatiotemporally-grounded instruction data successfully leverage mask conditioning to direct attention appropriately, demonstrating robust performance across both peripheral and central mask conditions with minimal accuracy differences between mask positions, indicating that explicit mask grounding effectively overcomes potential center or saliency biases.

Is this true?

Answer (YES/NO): NO